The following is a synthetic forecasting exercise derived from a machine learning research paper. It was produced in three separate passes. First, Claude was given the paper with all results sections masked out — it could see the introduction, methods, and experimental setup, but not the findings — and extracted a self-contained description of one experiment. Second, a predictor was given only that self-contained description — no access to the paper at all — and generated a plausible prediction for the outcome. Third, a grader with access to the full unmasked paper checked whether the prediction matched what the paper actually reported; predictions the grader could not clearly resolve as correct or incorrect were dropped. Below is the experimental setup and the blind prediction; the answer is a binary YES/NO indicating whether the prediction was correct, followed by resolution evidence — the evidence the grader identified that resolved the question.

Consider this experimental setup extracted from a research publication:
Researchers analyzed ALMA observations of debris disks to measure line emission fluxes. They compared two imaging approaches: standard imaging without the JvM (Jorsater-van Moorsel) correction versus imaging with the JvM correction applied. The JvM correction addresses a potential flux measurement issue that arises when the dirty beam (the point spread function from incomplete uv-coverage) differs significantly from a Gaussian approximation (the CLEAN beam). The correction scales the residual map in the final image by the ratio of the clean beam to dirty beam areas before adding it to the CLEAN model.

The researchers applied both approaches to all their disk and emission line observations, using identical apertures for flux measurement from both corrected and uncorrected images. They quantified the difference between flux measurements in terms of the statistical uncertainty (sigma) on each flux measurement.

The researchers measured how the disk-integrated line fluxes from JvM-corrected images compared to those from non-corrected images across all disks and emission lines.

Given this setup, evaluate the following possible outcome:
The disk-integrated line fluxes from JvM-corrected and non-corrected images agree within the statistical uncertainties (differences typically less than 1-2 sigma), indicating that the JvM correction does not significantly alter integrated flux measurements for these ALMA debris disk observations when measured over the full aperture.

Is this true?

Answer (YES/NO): YES